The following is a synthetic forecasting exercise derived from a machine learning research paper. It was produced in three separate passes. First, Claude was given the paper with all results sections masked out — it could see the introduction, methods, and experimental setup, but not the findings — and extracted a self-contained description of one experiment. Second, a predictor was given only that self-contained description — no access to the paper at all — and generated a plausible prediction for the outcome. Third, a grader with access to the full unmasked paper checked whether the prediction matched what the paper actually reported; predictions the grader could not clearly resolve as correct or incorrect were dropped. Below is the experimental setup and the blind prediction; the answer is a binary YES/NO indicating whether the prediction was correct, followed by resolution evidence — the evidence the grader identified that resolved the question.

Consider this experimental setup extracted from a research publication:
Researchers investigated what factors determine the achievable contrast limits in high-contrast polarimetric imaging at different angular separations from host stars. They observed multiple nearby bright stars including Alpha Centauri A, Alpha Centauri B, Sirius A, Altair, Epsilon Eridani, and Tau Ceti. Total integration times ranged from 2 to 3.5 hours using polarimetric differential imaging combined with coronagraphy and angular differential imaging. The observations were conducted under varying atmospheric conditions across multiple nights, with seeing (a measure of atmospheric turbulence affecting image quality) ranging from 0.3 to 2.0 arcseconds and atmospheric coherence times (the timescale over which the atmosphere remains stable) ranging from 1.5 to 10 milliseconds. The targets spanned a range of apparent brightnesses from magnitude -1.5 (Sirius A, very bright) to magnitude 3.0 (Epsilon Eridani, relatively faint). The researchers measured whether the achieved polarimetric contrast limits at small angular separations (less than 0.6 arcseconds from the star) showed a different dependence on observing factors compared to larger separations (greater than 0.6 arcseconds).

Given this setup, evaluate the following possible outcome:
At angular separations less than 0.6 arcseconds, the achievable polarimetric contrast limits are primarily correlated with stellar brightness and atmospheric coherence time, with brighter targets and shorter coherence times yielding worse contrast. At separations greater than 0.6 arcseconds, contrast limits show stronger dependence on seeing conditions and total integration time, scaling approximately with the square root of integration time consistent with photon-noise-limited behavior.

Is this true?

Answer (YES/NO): NO